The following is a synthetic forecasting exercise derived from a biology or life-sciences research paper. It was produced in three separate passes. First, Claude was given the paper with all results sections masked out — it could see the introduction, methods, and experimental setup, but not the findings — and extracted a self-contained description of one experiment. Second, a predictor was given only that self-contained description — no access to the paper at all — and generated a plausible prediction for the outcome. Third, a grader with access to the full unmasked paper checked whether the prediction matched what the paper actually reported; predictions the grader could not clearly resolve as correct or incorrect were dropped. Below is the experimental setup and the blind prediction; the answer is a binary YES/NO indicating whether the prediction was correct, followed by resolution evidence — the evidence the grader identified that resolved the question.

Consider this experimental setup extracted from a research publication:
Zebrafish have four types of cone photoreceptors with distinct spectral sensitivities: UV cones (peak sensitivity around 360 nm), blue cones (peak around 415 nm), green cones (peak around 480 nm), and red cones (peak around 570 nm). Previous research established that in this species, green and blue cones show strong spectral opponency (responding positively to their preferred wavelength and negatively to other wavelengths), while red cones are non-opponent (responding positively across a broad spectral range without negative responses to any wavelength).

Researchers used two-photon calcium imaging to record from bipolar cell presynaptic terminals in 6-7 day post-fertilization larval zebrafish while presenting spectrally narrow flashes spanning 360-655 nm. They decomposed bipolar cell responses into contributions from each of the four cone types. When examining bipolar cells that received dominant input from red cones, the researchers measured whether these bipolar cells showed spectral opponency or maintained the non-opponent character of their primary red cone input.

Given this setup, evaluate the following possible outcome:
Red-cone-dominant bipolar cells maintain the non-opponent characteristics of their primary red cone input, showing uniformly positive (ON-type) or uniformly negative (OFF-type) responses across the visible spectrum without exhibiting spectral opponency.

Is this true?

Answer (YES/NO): YES